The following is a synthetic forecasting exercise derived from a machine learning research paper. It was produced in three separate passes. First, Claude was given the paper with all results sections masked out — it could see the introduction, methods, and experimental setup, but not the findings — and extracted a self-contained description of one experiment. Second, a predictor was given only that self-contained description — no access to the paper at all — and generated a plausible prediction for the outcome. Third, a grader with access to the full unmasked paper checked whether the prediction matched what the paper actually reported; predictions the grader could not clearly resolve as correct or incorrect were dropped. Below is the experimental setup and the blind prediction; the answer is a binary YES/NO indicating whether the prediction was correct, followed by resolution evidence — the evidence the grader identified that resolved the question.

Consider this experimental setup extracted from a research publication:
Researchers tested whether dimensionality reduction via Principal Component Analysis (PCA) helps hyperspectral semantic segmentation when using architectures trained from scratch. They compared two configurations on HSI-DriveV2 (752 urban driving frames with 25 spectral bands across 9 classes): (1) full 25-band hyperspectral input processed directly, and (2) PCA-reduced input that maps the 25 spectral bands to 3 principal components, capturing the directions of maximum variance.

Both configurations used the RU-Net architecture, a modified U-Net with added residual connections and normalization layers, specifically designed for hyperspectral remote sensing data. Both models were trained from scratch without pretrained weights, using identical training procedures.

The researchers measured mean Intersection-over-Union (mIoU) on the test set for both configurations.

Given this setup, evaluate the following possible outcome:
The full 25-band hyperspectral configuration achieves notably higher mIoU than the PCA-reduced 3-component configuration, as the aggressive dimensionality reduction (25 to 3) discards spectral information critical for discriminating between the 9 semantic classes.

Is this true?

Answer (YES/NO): NO